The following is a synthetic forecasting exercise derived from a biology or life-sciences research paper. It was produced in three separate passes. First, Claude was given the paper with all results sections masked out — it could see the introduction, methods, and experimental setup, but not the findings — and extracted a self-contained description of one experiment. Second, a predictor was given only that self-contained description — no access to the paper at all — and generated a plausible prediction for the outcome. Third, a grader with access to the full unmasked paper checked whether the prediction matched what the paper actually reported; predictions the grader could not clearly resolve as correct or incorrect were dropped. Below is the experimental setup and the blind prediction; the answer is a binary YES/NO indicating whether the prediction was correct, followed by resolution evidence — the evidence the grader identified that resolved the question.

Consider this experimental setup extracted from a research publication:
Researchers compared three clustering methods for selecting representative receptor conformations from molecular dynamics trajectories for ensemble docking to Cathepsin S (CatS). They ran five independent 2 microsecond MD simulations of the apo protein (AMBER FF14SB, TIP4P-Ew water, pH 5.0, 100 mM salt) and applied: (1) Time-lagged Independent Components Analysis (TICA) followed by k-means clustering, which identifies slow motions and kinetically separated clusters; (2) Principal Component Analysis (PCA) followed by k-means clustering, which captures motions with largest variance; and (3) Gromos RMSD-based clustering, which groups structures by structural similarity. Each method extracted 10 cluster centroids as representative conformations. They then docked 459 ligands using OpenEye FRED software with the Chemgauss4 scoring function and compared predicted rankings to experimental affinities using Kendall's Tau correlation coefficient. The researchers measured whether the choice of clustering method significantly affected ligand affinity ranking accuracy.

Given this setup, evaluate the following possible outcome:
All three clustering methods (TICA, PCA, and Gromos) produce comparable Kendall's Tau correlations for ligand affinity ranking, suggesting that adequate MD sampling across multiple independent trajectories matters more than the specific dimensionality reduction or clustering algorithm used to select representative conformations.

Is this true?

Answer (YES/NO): NO